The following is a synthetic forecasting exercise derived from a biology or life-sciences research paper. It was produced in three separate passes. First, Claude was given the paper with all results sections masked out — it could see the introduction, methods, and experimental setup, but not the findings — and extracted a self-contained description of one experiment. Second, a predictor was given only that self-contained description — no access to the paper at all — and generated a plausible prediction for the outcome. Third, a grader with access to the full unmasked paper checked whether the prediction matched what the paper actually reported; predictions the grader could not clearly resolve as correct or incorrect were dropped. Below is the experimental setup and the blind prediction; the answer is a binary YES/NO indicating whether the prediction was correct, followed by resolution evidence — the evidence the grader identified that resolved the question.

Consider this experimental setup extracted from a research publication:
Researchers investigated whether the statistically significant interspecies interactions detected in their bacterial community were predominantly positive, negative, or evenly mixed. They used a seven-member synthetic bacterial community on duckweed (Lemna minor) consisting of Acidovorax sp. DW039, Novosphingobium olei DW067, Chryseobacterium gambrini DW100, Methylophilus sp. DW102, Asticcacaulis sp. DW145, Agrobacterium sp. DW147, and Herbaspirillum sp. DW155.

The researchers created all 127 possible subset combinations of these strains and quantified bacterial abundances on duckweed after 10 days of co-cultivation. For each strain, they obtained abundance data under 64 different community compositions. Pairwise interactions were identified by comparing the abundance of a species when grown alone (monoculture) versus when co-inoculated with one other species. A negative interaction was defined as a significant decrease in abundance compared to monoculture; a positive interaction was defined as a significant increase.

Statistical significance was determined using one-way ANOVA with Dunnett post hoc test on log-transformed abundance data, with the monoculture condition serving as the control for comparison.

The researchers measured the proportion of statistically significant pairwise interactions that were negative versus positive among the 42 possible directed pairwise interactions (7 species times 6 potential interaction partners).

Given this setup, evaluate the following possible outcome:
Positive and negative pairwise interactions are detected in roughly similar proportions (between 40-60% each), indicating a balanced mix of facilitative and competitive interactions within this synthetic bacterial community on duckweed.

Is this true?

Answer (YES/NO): NO